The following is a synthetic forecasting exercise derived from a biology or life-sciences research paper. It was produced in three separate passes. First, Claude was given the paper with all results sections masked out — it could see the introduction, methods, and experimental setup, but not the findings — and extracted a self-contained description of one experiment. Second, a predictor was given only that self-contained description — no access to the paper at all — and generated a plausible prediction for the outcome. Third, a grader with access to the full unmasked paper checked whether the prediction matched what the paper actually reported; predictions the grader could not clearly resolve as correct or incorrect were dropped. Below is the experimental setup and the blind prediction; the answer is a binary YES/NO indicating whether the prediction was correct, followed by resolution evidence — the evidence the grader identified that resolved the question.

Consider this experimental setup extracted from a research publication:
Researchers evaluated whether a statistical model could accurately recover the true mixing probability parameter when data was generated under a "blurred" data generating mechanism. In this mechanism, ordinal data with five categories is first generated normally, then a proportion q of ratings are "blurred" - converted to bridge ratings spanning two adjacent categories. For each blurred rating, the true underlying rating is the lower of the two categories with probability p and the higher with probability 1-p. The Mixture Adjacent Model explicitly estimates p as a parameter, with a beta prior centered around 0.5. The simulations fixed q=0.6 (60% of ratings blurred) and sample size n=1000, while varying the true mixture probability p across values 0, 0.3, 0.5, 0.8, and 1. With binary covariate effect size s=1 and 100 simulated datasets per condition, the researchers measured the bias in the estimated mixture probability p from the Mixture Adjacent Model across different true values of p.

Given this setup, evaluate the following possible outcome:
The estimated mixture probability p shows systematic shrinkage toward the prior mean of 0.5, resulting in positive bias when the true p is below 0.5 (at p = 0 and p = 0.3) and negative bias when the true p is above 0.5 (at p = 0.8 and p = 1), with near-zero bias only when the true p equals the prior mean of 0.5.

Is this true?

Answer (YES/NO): NO